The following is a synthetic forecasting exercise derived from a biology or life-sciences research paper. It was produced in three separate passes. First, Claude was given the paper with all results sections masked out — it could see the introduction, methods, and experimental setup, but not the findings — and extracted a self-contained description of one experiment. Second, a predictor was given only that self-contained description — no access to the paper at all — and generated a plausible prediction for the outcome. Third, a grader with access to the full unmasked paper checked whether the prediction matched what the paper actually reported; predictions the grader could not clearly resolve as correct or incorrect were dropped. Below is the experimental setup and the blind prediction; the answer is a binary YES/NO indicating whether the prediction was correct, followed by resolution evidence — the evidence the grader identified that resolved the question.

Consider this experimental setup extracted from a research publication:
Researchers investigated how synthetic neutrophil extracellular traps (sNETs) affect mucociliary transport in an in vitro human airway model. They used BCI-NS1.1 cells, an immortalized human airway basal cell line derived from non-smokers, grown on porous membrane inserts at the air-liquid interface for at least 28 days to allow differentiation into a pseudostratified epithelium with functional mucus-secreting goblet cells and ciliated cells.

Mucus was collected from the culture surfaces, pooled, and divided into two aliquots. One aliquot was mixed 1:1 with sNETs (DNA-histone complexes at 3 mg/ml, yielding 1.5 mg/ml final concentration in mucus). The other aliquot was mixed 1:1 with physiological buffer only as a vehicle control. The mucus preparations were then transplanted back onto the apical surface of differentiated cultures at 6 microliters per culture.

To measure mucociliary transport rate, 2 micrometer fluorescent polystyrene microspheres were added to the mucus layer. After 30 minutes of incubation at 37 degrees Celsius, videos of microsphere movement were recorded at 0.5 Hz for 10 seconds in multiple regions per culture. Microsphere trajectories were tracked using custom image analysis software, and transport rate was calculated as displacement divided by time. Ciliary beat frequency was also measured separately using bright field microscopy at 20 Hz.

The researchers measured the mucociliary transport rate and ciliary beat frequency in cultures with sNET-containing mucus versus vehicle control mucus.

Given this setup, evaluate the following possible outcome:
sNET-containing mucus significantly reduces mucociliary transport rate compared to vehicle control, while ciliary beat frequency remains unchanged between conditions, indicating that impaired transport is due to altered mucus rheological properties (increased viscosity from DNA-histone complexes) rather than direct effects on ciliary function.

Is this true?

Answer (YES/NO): YES